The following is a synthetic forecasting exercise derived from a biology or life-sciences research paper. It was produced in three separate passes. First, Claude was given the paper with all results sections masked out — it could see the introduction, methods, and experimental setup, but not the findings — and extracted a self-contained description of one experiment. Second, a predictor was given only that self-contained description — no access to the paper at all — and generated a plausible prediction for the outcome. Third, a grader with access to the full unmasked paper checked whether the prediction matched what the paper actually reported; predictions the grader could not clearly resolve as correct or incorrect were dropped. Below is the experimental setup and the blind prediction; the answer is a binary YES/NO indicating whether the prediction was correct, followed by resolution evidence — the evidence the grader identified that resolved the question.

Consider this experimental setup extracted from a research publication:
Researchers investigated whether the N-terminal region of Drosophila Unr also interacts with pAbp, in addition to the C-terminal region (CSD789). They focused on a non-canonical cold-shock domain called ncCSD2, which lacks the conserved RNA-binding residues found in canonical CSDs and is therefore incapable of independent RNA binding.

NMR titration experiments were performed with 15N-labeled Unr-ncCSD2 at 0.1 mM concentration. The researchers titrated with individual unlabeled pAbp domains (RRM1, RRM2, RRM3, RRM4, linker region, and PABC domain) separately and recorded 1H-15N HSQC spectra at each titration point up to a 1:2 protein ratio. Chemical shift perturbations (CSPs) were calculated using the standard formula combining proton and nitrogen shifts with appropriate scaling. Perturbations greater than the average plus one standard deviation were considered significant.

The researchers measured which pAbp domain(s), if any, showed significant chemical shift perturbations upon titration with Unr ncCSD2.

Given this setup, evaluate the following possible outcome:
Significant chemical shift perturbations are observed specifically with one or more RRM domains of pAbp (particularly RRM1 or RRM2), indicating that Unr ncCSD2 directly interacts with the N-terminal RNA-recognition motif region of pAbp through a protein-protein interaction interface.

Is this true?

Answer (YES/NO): YES